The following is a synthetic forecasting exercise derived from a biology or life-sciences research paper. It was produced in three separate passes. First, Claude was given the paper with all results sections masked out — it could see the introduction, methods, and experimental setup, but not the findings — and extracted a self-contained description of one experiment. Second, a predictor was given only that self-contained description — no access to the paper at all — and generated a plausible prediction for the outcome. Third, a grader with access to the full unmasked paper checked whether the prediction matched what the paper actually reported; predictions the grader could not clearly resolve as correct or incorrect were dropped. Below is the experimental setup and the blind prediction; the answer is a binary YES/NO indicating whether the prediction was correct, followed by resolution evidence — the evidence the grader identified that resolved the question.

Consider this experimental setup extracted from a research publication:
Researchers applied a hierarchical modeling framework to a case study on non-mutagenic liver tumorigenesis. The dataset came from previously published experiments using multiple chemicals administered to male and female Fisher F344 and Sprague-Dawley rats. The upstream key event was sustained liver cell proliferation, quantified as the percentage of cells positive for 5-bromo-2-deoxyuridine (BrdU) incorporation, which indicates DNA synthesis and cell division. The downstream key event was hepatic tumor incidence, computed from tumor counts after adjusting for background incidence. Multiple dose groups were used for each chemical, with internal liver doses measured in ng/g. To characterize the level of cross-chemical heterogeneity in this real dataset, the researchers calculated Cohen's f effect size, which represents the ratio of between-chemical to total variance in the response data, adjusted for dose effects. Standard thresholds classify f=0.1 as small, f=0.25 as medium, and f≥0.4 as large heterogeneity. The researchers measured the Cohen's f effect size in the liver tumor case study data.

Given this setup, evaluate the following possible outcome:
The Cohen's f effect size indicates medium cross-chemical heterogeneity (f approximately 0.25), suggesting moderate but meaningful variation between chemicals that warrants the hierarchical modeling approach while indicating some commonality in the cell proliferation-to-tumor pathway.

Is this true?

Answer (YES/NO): NO